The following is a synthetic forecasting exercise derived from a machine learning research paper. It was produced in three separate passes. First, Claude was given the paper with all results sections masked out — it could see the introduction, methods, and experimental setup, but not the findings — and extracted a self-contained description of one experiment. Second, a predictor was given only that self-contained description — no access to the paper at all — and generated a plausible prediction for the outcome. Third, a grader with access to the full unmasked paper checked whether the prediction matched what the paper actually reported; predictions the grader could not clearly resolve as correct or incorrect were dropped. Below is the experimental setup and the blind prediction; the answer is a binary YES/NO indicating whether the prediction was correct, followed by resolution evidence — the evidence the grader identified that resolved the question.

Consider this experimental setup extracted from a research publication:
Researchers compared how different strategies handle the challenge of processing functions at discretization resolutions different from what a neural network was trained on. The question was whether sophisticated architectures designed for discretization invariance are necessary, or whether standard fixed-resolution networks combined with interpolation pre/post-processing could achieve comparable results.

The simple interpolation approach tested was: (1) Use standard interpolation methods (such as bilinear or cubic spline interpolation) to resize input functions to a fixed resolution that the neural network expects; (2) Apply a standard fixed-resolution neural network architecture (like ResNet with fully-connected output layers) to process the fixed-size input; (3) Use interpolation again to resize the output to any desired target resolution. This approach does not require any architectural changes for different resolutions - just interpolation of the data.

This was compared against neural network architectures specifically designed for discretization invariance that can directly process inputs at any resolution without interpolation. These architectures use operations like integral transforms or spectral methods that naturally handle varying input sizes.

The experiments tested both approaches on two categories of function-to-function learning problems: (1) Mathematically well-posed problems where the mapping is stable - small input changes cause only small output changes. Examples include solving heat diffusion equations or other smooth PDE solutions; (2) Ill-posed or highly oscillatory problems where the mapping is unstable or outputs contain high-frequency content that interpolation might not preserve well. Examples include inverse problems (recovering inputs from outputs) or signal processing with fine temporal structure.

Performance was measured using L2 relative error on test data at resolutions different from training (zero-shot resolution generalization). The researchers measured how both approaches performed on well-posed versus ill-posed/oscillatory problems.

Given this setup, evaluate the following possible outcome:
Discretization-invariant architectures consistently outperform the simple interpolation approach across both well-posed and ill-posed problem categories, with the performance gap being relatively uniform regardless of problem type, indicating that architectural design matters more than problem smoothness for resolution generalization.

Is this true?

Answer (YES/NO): NO